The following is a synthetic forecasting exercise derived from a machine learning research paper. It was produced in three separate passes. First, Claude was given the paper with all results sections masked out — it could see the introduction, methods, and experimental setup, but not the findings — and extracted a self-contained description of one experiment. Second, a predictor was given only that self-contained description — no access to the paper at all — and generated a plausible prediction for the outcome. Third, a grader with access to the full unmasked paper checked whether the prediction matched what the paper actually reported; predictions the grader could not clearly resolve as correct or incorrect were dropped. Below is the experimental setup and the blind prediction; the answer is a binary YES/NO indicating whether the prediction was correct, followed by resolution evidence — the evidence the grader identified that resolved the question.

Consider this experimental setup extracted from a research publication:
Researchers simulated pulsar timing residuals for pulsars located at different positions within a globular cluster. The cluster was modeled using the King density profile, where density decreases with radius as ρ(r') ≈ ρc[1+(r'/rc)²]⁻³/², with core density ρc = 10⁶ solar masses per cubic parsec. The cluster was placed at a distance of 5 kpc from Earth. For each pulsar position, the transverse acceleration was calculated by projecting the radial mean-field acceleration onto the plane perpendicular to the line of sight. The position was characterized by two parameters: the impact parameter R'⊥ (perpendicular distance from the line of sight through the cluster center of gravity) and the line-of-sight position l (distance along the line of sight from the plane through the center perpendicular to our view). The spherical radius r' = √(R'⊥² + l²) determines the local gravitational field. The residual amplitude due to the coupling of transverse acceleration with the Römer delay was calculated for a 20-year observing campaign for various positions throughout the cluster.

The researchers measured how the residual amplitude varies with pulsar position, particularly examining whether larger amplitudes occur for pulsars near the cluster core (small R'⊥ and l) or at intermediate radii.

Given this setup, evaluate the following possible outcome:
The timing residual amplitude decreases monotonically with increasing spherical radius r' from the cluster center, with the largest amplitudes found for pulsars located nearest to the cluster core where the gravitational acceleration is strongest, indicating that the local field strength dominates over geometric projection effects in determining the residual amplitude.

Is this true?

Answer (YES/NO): NO